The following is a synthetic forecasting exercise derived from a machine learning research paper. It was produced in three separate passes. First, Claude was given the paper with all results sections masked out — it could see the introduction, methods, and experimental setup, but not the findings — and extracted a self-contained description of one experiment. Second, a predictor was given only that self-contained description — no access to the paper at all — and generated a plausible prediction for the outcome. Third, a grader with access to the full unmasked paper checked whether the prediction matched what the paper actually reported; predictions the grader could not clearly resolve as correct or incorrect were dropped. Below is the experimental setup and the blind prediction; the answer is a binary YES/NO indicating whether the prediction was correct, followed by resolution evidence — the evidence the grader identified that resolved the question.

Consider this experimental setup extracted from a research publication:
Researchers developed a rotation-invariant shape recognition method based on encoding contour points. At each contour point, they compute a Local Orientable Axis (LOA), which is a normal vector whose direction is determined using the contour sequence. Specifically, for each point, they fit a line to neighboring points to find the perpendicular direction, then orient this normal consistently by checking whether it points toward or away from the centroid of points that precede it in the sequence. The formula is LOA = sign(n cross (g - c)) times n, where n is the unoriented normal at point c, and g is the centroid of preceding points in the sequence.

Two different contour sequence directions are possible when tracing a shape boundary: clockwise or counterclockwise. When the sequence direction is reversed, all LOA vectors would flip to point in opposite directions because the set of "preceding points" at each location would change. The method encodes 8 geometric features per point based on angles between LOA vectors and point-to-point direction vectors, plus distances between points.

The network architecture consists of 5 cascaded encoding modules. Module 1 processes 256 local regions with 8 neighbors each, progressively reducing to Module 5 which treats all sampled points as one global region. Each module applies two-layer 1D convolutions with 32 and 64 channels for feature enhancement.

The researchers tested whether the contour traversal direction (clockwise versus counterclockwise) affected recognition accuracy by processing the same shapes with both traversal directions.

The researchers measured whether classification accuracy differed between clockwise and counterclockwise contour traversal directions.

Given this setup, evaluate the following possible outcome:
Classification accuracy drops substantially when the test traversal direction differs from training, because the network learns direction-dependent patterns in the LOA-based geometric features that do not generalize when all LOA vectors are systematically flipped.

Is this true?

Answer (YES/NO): NO